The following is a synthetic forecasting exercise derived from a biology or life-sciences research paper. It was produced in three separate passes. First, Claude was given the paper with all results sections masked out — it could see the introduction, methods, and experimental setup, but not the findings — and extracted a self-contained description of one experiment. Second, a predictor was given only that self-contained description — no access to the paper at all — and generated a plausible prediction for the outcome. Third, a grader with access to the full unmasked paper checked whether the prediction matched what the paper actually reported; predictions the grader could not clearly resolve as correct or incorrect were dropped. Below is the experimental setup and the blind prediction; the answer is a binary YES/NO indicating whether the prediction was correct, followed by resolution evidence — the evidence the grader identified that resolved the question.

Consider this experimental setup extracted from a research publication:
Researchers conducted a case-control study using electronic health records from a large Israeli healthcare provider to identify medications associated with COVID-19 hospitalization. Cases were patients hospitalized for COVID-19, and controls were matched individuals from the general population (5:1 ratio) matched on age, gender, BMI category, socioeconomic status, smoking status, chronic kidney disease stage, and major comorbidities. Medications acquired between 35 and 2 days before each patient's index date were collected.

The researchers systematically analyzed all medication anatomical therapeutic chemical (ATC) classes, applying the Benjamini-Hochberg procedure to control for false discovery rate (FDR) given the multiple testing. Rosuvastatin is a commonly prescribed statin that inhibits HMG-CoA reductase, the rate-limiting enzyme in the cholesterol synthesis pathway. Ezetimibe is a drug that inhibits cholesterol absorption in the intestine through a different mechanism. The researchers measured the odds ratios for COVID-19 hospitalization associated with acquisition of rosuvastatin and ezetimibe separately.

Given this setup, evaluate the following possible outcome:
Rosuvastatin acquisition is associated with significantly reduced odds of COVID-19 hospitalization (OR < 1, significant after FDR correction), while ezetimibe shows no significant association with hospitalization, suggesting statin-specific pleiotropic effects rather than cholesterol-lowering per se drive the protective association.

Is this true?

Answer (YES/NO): NO